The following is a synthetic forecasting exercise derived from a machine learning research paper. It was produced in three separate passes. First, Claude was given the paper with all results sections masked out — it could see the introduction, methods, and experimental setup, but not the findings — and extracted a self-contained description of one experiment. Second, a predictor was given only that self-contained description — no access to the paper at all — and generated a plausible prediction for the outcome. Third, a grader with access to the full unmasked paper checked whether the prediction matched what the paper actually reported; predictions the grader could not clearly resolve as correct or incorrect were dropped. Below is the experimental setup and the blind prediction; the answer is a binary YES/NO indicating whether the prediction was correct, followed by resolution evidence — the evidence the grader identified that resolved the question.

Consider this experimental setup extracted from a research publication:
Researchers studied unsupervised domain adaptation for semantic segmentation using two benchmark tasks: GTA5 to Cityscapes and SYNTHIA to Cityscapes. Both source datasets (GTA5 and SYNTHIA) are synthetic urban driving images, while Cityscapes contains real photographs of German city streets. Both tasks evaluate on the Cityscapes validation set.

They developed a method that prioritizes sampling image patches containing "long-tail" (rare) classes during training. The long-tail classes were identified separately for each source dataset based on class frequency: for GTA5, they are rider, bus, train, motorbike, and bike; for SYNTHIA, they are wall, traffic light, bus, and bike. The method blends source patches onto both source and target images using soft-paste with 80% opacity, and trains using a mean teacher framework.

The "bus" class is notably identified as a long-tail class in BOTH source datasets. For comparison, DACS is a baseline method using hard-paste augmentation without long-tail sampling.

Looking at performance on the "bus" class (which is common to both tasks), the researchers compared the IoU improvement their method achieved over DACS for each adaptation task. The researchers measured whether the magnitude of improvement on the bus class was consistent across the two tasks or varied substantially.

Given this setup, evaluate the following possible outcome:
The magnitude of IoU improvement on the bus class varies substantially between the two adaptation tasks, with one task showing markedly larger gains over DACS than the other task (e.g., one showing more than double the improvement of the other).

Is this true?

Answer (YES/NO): YES